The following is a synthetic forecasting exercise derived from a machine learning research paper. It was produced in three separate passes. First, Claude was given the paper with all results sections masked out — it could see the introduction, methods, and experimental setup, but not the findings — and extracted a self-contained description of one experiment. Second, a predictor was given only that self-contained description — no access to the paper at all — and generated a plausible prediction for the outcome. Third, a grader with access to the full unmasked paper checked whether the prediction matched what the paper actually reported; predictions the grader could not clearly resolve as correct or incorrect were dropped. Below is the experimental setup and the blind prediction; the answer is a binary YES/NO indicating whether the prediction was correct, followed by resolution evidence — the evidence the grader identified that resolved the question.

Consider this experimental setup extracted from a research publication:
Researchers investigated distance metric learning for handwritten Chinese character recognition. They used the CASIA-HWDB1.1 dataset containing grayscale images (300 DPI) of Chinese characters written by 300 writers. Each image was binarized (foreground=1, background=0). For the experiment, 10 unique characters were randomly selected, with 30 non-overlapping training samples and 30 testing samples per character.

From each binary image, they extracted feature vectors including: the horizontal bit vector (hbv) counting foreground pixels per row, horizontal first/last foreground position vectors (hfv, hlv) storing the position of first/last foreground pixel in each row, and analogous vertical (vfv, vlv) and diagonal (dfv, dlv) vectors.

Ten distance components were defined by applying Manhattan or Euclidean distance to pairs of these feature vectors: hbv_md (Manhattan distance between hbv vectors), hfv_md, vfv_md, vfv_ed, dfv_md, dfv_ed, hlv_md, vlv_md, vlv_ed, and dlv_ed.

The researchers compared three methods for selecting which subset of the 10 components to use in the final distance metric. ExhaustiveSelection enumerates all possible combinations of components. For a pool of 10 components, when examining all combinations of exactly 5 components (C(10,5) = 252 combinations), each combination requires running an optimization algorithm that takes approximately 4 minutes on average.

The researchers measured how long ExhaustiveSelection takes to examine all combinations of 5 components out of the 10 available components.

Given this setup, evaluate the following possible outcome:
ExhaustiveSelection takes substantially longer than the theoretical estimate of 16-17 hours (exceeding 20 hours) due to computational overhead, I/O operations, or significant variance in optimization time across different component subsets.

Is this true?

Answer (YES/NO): YES